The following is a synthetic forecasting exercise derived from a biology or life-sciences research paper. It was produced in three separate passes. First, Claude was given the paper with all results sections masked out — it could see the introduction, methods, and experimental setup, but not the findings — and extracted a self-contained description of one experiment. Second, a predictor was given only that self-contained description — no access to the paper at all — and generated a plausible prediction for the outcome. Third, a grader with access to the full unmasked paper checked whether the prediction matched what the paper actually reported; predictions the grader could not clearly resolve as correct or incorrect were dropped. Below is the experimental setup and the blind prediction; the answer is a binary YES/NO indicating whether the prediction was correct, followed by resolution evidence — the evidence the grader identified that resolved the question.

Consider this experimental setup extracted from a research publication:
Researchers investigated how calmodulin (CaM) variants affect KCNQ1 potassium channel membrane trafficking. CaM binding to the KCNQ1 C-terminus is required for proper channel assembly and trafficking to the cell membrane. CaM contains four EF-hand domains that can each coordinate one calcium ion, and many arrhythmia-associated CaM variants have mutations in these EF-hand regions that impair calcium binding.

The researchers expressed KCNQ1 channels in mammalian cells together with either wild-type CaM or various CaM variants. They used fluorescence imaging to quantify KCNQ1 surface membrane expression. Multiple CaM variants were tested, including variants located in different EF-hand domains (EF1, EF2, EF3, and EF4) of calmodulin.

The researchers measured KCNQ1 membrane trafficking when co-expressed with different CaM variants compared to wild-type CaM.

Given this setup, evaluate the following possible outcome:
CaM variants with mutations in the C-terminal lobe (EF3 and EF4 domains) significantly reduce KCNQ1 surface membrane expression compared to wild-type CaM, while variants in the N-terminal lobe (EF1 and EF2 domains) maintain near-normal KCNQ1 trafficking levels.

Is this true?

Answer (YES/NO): NO